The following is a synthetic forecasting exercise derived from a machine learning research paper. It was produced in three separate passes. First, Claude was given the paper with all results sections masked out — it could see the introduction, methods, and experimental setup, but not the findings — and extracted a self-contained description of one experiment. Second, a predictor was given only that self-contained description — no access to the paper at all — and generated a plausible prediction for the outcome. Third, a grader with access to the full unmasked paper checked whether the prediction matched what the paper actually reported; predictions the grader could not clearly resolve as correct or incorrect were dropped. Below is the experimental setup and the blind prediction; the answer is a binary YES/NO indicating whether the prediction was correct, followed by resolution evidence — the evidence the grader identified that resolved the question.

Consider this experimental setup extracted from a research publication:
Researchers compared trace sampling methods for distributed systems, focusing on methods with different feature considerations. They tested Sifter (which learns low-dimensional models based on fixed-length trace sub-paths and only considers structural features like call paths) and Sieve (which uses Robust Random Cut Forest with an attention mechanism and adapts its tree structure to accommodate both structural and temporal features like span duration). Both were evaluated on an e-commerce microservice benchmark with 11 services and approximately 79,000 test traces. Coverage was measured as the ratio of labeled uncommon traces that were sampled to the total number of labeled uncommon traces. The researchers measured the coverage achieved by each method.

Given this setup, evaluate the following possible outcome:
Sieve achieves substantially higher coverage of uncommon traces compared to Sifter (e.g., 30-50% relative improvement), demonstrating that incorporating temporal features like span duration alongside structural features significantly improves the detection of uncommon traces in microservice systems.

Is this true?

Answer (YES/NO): NO